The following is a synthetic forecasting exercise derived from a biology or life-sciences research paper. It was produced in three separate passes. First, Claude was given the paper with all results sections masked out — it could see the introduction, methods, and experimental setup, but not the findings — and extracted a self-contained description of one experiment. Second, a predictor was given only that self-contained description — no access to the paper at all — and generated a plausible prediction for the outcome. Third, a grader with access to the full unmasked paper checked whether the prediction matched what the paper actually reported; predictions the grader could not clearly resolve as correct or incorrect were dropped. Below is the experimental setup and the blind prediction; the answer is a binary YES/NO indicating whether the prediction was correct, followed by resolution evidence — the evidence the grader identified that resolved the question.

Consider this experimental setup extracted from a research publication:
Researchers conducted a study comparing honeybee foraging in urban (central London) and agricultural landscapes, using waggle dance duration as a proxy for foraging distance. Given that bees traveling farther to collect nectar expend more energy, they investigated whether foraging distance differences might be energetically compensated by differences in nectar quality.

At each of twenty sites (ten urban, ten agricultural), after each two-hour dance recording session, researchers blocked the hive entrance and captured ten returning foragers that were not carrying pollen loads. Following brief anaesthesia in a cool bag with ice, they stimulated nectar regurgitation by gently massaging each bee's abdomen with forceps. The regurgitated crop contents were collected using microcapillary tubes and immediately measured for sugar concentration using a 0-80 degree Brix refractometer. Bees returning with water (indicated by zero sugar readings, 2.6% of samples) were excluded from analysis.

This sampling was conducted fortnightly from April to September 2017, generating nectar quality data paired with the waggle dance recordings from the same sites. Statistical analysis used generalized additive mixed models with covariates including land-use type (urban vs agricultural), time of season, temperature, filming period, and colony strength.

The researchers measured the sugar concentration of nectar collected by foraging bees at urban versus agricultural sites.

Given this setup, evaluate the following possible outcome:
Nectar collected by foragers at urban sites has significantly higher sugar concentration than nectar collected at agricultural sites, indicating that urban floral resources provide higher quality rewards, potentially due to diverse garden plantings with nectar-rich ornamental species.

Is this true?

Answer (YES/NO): YES